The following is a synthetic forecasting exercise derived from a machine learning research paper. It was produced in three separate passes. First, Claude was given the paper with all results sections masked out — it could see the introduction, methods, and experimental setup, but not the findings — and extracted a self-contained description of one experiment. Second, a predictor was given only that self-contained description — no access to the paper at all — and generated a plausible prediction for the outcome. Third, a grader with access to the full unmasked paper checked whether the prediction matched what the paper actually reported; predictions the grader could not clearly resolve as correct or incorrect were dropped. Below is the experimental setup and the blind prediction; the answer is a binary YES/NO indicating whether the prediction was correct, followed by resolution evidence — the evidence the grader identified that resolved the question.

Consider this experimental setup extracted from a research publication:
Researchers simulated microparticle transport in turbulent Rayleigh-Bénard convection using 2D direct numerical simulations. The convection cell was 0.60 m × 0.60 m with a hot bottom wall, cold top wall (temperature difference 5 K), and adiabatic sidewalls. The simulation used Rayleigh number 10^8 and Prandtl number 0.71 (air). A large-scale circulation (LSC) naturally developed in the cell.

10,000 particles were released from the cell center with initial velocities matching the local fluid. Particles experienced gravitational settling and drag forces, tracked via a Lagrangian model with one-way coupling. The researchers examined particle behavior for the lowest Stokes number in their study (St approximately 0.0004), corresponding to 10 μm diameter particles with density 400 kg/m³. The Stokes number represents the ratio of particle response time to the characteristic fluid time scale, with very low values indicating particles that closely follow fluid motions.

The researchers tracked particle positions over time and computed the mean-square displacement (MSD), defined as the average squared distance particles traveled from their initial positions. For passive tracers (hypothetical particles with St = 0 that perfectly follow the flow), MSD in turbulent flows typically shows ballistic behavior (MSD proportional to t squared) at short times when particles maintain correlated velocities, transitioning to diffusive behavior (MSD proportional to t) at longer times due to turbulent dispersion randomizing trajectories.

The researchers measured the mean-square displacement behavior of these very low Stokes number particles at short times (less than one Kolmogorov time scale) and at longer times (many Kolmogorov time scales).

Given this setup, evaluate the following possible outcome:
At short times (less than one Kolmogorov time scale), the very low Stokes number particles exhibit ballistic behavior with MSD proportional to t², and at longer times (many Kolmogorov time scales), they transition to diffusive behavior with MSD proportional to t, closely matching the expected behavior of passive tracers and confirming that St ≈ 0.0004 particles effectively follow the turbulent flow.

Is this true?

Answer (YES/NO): NO